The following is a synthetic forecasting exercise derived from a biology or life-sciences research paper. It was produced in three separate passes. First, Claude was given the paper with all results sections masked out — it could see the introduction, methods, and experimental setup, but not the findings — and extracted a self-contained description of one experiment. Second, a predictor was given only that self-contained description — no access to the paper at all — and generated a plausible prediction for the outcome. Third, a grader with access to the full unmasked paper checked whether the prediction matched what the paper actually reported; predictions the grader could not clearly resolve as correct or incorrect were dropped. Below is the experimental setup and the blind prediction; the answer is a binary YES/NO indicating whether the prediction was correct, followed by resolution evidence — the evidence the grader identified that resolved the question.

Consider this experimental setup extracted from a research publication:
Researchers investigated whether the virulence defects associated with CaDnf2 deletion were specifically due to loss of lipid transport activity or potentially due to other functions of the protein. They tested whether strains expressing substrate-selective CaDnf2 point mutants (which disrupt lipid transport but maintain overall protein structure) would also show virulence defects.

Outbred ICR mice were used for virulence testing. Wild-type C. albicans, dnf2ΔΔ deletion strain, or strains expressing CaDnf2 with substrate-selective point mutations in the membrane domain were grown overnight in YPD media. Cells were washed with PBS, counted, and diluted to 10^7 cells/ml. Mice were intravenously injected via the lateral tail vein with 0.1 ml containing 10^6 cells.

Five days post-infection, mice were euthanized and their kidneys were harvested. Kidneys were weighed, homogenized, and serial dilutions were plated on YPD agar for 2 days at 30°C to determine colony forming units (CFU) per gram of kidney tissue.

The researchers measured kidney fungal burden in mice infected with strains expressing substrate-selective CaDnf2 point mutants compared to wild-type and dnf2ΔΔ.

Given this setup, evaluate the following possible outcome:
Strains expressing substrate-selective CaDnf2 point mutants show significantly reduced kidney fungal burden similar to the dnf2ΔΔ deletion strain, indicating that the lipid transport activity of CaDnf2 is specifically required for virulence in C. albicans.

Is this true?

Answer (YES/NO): YES